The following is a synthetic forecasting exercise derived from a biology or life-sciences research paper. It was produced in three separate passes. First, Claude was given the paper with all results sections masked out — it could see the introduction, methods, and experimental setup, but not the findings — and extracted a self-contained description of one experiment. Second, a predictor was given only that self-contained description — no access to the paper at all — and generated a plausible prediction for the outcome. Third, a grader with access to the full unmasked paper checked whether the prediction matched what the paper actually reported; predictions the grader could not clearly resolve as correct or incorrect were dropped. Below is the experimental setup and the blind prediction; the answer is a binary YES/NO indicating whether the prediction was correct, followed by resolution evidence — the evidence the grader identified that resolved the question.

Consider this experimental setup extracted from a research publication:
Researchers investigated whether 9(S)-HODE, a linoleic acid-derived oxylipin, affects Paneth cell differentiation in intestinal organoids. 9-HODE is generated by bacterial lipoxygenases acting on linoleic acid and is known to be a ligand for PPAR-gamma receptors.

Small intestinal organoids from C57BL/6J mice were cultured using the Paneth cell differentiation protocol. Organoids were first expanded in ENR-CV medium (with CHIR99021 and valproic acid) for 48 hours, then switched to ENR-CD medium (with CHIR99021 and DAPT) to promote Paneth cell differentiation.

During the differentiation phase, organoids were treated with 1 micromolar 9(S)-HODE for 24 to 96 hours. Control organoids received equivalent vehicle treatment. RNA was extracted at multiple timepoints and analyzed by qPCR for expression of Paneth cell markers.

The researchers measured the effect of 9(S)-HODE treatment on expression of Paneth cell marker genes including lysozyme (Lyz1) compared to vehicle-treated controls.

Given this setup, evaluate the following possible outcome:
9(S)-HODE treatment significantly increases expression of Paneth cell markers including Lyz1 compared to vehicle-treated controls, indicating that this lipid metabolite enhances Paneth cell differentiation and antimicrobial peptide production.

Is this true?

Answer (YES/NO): NO